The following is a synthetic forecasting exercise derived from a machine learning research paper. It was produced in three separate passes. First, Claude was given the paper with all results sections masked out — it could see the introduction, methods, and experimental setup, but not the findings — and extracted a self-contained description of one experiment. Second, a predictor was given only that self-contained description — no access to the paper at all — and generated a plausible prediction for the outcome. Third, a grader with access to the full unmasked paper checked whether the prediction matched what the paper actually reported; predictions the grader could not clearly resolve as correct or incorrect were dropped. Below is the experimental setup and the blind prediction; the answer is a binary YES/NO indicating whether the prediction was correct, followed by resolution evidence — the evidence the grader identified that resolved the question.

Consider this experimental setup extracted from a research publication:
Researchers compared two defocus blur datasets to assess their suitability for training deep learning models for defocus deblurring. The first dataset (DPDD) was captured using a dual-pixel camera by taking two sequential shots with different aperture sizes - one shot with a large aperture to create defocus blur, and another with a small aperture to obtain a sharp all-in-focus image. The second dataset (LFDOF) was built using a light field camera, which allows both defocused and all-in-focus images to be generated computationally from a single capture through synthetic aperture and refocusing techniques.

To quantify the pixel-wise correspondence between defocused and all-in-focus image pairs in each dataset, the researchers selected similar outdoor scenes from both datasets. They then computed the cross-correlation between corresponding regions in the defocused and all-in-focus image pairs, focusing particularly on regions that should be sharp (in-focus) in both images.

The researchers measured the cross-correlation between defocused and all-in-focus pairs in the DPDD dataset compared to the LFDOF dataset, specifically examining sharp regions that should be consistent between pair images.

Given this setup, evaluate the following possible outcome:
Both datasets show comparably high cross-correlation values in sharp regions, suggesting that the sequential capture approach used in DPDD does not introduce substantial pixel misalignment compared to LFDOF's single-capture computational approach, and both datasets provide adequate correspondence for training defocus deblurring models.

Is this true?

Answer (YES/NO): NO